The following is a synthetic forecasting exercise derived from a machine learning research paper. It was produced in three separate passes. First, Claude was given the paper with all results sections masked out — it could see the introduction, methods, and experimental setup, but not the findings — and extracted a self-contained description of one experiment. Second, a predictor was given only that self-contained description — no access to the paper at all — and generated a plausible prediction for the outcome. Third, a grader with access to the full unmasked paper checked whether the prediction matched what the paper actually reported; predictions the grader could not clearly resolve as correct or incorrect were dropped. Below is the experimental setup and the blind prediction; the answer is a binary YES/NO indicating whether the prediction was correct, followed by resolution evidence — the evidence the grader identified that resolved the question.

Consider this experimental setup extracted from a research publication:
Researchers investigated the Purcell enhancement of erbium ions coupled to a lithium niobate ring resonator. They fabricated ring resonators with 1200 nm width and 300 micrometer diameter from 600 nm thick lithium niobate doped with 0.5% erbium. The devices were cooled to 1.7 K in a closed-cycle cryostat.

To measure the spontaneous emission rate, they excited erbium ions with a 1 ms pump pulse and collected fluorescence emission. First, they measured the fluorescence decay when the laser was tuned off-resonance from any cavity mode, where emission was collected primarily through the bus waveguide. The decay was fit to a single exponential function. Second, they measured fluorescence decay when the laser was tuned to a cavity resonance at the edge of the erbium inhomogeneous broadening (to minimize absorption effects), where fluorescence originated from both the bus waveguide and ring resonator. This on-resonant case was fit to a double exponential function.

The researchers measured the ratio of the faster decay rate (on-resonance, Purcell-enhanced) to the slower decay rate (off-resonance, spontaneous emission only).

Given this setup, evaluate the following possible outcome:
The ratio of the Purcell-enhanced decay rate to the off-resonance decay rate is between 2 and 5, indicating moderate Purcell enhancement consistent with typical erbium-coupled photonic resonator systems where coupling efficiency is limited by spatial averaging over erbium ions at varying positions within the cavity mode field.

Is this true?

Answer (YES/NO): NO